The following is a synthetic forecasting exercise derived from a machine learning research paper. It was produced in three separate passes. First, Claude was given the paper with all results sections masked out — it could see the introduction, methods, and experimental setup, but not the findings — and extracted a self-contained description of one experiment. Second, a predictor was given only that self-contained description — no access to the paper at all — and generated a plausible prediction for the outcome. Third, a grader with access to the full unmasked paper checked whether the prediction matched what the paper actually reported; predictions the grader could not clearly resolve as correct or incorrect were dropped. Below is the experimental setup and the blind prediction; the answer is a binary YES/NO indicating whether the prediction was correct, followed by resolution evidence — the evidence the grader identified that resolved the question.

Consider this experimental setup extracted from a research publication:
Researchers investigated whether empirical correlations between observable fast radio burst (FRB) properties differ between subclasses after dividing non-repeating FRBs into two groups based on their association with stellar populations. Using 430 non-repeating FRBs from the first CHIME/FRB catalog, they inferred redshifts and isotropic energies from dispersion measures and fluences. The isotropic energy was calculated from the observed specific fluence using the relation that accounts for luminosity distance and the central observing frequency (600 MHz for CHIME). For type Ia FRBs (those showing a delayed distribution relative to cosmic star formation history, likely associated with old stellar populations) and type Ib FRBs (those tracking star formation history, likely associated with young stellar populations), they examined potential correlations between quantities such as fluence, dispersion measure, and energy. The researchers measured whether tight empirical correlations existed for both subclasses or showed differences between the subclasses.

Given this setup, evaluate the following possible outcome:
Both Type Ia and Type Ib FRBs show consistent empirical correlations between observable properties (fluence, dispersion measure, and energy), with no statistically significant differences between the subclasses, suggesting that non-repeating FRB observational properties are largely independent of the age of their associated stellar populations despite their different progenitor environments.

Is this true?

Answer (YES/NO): NO